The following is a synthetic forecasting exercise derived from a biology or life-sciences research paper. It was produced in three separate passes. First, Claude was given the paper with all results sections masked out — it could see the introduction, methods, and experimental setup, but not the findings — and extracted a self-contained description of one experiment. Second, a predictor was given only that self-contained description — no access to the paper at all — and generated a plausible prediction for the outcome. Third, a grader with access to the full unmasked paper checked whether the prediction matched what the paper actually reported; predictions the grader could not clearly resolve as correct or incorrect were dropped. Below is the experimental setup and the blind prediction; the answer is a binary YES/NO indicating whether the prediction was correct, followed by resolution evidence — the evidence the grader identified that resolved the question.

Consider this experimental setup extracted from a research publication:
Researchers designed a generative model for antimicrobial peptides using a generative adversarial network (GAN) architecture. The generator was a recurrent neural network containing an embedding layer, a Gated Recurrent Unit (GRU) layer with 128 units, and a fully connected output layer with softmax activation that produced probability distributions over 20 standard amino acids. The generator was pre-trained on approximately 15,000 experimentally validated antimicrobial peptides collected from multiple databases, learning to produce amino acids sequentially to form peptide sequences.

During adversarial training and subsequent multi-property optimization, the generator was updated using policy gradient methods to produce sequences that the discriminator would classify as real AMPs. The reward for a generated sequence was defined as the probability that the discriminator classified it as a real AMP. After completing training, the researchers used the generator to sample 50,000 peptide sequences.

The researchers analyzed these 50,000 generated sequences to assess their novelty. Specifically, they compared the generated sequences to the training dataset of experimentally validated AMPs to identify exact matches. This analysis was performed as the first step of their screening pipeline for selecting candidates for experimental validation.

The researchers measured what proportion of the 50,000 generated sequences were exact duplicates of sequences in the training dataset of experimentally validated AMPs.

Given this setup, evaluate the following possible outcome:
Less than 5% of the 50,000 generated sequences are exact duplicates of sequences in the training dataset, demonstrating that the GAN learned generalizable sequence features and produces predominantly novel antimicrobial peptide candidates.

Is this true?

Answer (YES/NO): YES